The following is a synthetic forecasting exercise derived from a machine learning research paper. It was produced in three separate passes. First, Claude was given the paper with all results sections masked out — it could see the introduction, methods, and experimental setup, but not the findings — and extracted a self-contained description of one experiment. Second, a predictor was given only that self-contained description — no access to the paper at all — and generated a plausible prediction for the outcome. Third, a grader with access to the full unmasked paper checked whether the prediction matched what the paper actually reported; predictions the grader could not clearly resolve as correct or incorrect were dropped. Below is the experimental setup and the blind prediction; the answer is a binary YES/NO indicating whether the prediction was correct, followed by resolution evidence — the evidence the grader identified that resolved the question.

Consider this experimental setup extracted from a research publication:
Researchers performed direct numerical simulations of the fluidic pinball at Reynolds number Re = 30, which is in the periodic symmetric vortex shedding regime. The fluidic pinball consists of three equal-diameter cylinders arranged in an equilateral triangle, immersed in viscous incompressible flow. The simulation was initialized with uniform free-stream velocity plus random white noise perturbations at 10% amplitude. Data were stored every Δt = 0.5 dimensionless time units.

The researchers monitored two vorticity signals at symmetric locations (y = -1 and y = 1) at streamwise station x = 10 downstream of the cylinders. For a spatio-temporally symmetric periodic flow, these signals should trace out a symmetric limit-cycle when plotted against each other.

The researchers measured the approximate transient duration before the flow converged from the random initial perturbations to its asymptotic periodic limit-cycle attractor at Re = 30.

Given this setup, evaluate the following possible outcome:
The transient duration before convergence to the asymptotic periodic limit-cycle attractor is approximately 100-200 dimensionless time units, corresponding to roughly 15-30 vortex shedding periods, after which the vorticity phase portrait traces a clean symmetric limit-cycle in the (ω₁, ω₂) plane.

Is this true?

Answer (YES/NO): NO